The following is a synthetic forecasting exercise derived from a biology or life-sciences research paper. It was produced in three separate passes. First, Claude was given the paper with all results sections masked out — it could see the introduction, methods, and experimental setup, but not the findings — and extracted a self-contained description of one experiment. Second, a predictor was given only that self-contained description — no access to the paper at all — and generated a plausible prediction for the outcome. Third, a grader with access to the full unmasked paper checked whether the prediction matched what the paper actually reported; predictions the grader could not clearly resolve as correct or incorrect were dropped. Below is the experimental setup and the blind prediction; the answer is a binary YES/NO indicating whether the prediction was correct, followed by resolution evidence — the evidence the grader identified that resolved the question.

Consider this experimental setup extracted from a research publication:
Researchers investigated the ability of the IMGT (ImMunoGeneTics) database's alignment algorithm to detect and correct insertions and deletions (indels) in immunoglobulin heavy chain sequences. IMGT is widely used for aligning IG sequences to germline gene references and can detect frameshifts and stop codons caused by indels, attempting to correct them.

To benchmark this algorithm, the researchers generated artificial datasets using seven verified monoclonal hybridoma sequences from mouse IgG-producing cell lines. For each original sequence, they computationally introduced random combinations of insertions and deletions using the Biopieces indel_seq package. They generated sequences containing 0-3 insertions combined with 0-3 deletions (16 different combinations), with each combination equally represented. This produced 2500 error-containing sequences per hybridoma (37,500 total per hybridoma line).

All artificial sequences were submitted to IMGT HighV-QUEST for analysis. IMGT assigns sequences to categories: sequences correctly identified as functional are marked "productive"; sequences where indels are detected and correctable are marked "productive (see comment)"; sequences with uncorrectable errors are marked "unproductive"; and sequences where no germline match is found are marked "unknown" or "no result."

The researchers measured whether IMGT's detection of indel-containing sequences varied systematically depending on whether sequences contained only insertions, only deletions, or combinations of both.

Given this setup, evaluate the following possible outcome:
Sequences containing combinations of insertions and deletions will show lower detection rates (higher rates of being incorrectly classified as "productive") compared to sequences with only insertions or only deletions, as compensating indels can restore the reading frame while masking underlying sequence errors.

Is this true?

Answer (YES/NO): NO